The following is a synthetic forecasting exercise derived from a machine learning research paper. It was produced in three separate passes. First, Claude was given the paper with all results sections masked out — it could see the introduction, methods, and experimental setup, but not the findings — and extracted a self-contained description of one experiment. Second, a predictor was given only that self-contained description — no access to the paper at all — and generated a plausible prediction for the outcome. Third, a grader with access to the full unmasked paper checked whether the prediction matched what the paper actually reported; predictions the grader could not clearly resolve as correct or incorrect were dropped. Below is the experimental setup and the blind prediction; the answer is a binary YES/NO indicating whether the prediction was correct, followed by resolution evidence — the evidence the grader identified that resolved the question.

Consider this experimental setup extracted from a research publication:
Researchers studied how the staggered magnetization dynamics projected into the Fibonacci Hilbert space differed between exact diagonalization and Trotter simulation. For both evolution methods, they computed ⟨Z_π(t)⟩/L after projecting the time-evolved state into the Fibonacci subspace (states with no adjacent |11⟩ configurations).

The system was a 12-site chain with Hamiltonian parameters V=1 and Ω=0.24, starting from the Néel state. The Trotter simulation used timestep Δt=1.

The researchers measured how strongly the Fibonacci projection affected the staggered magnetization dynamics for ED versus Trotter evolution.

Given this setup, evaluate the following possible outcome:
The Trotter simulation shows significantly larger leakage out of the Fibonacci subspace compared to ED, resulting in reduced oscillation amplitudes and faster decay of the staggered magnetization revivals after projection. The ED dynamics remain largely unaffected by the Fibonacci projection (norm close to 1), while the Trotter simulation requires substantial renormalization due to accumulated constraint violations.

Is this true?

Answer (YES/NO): NO